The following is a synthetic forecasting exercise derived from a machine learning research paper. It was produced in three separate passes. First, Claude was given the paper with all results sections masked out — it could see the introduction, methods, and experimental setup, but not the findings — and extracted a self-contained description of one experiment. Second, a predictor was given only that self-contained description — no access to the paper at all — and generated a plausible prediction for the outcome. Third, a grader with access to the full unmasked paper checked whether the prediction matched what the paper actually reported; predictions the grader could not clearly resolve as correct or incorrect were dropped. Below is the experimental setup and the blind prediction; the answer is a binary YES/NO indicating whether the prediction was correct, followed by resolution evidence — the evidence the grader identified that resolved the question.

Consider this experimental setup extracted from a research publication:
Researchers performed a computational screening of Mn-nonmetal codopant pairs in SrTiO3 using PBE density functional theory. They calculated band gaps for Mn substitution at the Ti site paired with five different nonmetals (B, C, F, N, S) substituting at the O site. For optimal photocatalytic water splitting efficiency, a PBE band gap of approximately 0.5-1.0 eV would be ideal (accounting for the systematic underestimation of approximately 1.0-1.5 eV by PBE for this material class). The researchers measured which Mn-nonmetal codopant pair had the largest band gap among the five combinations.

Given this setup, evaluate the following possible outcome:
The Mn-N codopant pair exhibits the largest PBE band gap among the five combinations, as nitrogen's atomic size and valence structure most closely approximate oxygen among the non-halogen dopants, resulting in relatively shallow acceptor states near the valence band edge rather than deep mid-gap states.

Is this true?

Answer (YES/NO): NO